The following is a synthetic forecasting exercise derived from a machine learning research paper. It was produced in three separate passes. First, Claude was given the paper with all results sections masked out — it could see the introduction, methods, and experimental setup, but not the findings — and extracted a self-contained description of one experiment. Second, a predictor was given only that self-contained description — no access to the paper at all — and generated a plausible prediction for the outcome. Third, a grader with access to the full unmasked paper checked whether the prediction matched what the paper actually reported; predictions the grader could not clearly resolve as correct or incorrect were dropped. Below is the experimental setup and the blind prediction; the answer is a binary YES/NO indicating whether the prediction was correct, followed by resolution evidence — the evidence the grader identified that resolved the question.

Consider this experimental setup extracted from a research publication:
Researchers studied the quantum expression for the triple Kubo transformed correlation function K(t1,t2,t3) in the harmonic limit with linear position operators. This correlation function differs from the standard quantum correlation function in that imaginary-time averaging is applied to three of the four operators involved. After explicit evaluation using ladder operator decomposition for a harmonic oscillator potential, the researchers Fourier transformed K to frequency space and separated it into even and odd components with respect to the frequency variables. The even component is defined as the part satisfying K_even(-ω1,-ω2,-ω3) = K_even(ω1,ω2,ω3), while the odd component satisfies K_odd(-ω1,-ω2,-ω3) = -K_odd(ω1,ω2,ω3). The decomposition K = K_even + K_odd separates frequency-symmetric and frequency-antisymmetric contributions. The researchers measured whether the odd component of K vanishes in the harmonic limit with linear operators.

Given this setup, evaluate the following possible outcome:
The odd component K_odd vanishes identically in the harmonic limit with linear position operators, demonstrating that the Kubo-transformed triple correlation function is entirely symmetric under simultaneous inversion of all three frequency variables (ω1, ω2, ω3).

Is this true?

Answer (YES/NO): YES